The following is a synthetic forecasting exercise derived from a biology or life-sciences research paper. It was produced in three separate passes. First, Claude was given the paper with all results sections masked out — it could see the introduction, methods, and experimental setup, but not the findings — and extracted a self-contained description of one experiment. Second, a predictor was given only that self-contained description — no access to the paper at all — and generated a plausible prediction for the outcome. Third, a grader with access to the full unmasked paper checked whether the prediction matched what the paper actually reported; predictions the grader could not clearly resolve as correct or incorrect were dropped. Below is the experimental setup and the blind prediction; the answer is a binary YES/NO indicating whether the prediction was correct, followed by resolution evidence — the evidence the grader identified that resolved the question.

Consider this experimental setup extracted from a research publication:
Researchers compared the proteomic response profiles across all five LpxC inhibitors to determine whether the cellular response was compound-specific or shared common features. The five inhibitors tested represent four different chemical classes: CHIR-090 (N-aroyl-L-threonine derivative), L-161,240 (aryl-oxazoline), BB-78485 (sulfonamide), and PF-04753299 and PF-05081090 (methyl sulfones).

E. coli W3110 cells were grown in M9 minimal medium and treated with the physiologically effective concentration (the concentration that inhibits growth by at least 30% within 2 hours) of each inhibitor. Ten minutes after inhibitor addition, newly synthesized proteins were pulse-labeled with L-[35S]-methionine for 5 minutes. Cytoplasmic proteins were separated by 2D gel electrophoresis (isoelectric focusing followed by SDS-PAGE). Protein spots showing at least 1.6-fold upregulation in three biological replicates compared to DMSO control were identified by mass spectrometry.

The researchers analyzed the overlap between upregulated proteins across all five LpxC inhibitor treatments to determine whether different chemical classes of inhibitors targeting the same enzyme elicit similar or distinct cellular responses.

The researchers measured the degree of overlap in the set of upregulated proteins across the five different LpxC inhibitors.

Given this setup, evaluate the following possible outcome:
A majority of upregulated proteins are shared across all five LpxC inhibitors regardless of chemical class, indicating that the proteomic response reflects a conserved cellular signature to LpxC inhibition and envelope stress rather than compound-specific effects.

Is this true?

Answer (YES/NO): NO